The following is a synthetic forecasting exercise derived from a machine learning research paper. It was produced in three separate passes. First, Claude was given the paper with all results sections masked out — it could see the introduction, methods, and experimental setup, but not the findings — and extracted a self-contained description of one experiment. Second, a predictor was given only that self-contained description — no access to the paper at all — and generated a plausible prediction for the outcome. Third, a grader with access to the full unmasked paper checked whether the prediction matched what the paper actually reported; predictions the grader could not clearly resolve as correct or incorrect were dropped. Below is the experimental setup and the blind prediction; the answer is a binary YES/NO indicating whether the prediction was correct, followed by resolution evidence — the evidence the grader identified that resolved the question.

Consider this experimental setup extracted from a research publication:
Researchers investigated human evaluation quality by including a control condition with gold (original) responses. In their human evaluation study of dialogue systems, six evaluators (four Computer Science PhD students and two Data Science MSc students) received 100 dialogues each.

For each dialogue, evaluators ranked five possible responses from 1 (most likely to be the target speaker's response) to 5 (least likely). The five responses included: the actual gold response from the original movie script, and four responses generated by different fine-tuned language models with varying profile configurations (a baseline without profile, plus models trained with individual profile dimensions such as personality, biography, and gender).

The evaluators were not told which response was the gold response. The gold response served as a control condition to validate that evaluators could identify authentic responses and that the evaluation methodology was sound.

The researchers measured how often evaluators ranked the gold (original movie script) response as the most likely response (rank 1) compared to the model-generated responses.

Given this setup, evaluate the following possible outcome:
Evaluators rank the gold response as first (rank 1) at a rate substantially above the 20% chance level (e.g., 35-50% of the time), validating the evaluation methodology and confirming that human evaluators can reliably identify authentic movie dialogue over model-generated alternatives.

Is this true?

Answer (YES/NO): YES